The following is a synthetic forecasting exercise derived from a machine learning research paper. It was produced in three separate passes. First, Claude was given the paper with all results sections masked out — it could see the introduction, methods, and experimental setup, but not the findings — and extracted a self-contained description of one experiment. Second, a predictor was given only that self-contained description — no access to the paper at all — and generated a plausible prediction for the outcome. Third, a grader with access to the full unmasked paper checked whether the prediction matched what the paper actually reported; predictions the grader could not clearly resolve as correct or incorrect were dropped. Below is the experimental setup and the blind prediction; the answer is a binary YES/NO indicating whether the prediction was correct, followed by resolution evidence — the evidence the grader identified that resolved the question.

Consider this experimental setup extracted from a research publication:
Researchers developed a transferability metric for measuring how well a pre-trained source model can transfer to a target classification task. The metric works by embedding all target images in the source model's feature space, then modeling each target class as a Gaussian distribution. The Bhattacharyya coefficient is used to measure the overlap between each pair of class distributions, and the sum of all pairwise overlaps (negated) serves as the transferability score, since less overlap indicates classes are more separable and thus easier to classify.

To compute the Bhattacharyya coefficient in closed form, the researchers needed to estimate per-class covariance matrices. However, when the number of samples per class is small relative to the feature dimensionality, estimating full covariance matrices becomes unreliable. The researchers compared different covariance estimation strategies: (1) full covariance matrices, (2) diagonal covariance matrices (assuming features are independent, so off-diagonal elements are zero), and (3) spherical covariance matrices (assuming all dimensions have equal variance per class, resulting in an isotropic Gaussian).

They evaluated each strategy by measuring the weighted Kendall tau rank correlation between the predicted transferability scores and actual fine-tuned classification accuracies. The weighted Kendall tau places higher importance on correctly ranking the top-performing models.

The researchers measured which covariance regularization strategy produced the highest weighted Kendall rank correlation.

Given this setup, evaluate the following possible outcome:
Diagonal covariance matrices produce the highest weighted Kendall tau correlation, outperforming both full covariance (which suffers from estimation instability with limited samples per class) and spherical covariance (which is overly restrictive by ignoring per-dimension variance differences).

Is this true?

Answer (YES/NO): NO